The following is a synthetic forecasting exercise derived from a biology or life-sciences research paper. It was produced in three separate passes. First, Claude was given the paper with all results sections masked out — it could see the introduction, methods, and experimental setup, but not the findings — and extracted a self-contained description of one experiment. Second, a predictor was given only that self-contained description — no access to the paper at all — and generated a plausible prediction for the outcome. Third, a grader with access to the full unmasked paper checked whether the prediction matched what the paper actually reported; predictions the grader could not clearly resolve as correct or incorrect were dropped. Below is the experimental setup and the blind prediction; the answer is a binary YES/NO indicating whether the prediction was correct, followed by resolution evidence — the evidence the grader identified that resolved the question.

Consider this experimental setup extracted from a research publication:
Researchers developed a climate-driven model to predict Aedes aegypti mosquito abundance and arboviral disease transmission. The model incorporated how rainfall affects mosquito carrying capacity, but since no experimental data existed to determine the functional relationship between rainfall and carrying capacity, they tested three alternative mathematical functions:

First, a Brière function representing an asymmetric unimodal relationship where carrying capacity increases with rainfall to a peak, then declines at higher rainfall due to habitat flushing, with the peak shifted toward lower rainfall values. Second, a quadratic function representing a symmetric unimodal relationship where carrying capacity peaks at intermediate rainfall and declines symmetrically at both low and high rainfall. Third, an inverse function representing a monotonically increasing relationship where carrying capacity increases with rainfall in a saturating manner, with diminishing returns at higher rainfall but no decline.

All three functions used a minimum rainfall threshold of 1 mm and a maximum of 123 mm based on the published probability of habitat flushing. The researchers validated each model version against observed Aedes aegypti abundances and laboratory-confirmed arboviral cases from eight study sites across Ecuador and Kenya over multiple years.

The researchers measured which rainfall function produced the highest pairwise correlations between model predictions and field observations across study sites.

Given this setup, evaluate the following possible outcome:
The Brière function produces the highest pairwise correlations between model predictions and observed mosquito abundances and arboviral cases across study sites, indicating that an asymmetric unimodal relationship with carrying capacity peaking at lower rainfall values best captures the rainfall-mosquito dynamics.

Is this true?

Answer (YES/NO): NO